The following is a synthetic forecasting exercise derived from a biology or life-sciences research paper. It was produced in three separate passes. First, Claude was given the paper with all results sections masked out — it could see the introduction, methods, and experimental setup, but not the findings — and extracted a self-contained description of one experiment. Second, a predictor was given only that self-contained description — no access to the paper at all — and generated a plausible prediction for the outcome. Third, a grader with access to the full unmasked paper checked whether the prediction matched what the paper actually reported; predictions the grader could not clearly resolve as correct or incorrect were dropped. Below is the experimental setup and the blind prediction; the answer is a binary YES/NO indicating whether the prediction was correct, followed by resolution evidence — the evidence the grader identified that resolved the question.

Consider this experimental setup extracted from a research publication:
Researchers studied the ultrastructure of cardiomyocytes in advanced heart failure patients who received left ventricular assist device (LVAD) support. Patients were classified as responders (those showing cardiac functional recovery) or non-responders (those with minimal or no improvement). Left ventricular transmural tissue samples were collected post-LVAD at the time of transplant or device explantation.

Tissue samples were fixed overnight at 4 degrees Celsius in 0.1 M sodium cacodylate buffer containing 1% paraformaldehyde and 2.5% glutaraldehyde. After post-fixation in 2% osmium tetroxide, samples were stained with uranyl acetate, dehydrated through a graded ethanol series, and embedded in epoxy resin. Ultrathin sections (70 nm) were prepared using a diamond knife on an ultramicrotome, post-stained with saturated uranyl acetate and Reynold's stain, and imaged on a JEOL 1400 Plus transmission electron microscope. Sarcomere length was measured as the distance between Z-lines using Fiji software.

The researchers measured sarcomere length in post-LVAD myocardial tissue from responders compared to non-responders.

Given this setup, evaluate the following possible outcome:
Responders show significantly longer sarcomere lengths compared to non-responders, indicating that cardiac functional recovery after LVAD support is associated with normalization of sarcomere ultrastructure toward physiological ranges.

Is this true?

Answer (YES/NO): NO